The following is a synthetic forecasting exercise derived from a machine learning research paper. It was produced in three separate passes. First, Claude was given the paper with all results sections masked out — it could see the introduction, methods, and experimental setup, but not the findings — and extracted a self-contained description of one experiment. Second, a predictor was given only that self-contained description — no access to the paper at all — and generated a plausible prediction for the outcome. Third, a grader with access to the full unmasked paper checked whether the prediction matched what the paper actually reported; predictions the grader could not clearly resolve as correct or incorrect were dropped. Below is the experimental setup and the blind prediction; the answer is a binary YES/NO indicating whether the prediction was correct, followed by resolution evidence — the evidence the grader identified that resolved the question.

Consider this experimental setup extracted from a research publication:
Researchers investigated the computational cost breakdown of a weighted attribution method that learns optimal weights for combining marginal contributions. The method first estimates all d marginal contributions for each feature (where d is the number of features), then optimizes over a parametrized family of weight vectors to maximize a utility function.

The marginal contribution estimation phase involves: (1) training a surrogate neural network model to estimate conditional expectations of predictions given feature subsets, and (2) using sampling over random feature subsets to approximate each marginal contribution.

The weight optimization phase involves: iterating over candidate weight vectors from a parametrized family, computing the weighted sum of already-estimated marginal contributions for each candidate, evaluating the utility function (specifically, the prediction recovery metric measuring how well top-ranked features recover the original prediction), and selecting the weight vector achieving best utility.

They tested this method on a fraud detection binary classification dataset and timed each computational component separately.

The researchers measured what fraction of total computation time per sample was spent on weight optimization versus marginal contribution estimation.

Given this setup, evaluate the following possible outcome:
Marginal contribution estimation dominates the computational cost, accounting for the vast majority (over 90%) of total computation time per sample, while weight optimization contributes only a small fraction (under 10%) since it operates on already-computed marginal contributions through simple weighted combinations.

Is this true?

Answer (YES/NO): YES